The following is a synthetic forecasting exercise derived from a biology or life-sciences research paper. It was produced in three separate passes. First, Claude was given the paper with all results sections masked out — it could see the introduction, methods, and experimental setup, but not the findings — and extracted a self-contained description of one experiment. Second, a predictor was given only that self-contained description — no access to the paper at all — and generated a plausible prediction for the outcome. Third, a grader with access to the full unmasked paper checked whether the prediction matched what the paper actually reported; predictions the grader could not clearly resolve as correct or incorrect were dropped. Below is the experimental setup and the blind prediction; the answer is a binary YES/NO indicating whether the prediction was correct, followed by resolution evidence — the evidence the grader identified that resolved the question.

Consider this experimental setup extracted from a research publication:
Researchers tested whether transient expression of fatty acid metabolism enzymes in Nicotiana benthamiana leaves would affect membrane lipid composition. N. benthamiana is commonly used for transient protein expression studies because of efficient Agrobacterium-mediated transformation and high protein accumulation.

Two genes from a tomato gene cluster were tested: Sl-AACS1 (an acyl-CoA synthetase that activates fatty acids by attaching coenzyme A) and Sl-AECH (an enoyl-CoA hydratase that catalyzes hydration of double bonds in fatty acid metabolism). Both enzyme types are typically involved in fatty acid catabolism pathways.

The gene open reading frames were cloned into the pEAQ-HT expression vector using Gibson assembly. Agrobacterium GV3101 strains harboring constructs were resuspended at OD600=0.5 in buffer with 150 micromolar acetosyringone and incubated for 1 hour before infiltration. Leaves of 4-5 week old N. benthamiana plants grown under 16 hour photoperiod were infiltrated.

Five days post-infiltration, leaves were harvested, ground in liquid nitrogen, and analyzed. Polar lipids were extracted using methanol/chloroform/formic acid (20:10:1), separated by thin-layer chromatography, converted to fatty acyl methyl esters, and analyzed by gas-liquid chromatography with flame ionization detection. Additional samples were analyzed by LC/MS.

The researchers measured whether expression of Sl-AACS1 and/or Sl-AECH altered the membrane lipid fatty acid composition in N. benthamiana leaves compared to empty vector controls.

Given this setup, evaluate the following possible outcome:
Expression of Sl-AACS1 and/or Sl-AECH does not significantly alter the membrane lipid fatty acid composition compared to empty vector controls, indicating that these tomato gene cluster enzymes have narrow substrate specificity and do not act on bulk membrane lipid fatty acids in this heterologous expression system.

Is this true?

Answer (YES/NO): NO